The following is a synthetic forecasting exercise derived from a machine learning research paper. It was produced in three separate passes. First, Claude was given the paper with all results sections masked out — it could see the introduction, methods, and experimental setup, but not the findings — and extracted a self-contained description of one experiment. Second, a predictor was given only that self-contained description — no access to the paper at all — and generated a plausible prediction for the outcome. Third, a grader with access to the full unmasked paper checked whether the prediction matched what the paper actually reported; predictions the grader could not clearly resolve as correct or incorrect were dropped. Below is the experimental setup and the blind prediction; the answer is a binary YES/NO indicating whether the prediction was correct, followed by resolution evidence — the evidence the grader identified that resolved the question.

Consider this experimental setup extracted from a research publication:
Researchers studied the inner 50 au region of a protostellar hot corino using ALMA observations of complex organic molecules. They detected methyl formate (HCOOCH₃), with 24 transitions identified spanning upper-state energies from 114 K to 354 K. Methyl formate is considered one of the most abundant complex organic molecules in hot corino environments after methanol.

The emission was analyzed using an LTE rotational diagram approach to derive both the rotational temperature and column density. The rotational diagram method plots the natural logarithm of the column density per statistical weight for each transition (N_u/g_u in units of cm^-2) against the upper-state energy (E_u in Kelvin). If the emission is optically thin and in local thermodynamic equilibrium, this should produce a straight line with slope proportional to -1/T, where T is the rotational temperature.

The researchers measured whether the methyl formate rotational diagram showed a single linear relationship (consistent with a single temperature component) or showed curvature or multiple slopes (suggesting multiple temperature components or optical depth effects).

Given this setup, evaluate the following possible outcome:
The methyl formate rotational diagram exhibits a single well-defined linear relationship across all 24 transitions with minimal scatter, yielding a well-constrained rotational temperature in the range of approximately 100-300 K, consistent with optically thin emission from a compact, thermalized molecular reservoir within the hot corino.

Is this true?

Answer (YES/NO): NO